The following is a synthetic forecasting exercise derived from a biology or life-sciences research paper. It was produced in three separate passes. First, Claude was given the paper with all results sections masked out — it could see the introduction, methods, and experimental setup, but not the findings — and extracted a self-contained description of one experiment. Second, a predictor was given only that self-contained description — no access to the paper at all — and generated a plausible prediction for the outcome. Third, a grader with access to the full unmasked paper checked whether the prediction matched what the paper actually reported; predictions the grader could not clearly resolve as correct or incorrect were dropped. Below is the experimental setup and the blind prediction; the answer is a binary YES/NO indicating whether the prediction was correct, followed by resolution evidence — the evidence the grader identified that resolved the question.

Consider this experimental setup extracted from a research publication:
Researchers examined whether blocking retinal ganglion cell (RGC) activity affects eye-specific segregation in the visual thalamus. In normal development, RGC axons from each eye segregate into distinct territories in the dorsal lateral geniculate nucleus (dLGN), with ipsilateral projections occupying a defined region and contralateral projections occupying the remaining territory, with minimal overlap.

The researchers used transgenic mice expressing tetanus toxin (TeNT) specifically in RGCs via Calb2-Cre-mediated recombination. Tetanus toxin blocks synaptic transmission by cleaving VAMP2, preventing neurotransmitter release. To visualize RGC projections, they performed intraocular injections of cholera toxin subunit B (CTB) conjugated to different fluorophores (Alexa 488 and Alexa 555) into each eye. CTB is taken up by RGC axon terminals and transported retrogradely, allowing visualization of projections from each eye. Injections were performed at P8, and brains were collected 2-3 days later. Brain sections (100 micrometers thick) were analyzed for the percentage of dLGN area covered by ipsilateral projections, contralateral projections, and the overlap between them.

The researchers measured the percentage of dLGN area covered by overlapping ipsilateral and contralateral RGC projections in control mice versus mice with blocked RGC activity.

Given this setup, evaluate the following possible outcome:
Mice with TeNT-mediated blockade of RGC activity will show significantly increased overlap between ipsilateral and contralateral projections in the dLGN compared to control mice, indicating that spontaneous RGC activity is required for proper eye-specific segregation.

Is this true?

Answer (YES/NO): YES